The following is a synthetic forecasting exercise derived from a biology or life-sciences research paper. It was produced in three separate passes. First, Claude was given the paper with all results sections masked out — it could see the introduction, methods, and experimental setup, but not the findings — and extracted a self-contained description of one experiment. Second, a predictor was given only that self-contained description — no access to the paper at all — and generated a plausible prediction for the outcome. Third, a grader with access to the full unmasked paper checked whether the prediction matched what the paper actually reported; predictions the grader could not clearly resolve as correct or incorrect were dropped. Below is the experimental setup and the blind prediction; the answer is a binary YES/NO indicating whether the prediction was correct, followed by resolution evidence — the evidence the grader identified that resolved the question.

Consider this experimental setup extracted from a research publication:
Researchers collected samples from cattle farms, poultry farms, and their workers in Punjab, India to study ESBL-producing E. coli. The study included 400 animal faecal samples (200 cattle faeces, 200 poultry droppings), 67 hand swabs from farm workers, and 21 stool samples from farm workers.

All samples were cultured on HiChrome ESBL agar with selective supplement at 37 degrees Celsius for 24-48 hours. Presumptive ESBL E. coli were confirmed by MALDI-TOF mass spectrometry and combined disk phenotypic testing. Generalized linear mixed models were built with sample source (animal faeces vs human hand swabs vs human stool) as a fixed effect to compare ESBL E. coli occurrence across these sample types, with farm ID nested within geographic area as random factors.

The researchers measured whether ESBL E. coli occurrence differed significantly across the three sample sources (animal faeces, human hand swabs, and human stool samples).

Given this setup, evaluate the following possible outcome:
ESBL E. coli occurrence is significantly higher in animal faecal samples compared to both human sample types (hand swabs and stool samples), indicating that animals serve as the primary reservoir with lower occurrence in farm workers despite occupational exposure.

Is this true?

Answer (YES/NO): YES